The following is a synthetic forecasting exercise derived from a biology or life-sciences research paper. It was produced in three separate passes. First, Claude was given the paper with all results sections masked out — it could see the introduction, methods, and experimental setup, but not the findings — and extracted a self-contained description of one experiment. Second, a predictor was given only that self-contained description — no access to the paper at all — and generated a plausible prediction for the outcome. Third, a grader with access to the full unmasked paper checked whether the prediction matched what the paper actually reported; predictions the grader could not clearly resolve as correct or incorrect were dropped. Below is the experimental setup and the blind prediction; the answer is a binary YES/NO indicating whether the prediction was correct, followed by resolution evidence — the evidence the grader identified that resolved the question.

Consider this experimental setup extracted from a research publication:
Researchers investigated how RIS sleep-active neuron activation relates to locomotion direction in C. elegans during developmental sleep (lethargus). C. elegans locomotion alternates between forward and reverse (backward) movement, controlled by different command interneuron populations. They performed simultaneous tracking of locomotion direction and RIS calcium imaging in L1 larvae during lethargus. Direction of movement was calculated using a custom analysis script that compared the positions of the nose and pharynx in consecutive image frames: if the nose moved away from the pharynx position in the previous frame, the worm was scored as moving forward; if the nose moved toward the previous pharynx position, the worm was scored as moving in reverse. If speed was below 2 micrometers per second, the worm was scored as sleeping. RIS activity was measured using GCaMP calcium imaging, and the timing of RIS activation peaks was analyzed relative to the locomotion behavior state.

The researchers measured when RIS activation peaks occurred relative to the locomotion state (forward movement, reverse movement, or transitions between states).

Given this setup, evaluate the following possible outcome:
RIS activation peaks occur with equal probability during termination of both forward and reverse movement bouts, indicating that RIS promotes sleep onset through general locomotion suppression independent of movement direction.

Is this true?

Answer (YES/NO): NO